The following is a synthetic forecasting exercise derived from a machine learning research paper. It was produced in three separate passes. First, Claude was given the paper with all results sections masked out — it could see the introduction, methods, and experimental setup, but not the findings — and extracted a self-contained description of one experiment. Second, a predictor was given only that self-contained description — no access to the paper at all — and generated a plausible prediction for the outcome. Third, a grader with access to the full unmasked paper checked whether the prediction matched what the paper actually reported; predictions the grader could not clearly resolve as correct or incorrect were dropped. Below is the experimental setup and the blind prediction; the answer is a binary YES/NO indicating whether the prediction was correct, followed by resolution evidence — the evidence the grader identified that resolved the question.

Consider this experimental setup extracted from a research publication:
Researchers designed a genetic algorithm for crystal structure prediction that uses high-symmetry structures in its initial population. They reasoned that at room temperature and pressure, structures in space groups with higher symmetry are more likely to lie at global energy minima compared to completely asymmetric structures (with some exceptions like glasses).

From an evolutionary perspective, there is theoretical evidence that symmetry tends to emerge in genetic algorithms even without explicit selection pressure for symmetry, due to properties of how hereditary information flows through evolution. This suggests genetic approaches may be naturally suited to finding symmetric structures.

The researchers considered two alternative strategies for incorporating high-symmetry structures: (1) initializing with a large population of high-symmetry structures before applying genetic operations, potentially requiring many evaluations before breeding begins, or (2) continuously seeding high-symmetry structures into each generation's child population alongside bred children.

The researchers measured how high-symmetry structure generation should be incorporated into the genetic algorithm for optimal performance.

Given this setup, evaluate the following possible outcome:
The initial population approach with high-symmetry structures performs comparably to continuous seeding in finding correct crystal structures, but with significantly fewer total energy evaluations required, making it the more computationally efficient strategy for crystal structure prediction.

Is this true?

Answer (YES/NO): NO